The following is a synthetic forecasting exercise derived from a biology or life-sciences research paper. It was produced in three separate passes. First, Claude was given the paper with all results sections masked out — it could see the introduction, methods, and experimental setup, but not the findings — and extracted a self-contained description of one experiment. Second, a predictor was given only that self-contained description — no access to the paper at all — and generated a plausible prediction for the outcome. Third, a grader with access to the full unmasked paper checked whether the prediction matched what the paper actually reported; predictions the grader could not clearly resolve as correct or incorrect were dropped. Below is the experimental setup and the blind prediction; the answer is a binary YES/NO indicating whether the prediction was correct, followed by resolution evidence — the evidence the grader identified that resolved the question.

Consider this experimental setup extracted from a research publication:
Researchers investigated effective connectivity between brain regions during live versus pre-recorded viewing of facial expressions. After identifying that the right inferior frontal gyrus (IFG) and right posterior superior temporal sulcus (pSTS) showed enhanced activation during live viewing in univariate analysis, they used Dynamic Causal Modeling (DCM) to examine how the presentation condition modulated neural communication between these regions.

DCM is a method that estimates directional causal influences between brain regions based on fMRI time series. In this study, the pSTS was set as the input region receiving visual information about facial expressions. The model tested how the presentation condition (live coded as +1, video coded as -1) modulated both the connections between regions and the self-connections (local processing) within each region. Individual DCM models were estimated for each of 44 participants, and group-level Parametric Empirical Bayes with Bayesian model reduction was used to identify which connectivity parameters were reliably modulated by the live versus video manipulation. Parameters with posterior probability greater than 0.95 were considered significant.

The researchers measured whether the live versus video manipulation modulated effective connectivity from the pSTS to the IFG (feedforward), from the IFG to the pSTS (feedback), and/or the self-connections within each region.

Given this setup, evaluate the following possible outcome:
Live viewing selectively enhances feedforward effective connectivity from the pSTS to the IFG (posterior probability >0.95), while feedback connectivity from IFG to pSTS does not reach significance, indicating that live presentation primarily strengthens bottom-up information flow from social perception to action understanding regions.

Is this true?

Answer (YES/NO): NO